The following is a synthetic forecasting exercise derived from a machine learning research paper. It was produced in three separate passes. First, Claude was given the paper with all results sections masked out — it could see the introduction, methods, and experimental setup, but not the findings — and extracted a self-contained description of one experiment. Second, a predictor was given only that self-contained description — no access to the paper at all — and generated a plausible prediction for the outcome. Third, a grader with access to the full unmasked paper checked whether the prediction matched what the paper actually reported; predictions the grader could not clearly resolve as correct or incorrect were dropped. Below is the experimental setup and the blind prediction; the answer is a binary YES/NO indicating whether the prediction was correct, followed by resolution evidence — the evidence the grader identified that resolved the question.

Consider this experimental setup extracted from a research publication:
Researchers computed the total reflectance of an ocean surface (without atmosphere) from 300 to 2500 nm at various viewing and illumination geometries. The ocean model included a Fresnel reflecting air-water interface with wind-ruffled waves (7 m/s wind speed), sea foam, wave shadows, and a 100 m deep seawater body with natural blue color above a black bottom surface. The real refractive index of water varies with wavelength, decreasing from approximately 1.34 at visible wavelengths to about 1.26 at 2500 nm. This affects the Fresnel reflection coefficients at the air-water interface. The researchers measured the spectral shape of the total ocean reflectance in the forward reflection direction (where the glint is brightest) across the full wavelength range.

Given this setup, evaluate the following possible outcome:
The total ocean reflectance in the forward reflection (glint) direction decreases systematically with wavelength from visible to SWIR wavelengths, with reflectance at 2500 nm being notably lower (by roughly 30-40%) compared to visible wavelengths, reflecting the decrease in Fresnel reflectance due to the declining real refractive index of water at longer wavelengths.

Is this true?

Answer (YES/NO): NO